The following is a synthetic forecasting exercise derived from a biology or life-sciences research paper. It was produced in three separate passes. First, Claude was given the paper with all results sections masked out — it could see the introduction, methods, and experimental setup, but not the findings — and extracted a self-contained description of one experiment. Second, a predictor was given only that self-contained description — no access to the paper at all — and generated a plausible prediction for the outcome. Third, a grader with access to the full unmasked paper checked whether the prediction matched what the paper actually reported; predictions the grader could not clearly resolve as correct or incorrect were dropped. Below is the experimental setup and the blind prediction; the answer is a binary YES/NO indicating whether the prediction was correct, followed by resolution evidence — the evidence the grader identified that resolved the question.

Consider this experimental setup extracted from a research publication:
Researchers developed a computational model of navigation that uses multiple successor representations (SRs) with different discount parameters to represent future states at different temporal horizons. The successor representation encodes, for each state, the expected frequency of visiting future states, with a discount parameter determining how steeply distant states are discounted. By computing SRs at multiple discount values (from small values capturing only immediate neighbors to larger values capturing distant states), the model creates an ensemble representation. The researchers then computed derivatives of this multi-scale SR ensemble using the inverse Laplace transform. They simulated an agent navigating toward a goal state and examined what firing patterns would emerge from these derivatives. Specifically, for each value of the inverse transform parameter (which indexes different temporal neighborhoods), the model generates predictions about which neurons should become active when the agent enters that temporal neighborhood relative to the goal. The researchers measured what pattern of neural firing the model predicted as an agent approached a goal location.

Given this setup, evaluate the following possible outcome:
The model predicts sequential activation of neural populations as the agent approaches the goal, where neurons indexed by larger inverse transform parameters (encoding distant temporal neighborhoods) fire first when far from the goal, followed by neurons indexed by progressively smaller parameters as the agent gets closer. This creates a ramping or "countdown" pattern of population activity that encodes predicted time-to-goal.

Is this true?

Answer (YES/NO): NO